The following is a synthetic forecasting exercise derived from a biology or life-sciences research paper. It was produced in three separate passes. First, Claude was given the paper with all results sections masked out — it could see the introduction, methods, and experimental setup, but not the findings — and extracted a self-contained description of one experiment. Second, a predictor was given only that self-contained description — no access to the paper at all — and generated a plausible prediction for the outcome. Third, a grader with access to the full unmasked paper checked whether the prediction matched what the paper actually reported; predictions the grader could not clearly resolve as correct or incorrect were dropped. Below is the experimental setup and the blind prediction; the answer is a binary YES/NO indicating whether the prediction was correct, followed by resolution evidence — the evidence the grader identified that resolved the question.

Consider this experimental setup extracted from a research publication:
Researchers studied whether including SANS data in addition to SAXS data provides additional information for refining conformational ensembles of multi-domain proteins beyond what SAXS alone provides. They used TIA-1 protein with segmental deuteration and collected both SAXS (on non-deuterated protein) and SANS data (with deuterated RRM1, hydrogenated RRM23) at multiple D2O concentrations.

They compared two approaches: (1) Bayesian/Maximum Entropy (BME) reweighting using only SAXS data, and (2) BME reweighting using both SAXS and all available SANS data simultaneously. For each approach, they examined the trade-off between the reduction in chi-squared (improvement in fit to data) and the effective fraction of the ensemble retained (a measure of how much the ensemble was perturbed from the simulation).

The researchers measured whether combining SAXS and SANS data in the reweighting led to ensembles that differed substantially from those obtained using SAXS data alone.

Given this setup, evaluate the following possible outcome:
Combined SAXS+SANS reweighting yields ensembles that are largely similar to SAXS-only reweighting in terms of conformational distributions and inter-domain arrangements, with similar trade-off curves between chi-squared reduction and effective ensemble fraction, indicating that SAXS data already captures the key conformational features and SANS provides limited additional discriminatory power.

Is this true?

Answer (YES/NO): YES